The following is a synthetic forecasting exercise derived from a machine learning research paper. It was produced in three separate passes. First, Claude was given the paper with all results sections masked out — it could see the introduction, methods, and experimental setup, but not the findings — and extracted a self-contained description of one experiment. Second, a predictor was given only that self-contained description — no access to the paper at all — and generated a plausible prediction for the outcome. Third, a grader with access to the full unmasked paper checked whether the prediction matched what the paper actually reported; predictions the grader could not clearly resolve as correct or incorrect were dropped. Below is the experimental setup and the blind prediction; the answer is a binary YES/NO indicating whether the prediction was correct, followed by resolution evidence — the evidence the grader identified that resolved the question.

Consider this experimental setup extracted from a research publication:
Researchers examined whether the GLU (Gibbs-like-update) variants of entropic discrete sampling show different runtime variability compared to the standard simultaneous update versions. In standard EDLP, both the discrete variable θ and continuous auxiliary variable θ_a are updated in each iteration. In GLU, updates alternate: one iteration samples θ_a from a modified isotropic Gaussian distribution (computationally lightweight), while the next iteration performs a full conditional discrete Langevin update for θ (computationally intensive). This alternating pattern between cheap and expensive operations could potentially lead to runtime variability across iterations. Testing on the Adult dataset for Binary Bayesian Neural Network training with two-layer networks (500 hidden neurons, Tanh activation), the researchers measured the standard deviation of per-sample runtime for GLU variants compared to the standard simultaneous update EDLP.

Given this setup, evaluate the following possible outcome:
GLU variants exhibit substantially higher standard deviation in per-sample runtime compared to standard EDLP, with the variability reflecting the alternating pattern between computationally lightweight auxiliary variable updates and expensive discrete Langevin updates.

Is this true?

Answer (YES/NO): YES